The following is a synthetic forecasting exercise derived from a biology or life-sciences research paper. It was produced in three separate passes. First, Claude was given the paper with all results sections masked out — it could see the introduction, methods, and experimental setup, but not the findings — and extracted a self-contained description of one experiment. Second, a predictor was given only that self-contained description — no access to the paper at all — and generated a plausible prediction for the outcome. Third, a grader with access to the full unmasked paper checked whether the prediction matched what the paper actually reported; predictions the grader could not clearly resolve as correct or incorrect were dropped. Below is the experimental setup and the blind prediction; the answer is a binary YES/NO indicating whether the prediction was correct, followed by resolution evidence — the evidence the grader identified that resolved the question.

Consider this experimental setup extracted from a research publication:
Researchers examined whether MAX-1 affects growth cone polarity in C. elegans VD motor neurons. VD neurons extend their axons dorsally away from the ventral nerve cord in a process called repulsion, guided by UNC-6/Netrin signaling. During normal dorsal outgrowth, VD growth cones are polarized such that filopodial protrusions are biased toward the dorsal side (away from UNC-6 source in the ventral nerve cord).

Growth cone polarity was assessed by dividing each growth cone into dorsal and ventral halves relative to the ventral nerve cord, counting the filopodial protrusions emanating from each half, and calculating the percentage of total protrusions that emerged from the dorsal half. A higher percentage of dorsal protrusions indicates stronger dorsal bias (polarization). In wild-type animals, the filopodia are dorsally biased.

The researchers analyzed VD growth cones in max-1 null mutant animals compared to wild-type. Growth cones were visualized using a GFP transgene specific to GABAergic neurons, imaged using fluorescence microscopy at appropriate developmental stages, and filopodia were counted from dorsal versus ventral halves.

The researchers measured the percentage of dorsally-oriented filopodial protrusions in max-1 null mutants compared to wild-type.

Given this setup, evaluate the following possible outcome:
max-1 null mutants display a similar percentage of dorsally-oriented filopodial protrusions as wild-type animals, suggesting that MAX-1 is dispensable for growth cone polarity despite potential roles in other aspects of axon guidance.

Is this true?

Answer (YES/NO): NO